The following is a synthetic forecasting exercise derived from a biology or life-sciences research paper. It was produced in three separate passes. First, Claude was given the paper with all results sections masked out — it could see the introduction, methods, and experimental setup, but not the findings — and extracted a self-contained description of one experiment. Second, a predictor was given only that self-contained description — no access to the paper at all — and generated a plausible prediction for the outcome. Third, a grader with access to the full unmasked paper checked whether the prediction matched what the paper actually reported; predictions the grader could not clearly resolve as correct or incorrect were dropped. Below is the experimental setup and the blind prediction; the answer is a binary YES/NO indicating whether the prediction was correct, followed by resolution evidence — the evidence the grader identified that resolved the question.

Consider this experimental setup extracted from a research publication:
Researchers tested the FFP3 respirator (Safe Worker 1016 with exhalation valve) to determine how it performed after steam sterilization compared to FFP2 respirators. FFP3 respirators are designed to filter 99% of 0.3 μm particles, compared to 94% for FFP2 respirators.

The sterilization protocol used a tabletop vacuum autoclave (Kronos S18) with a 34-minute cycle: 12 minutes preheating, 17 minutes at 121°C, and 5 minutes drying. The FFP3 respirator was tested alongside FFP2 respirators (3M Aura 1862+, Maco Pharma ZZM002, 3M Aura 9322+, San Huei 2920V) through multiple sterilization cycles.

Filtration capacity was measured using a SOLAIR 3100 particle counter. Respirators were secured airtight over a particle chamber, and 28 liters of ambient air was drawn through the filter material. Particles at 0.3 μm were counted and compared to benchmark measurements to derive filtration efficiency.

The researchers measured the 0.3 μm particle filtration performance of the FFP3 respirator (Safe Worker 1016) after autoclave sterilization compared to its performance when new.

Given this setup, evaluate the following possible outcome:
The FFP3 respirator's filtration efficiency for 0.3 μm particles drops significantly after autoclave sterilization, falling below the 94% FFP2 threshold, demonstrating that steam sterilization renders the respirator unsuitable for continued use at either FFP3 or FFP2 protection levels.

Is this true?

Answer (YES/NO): YES